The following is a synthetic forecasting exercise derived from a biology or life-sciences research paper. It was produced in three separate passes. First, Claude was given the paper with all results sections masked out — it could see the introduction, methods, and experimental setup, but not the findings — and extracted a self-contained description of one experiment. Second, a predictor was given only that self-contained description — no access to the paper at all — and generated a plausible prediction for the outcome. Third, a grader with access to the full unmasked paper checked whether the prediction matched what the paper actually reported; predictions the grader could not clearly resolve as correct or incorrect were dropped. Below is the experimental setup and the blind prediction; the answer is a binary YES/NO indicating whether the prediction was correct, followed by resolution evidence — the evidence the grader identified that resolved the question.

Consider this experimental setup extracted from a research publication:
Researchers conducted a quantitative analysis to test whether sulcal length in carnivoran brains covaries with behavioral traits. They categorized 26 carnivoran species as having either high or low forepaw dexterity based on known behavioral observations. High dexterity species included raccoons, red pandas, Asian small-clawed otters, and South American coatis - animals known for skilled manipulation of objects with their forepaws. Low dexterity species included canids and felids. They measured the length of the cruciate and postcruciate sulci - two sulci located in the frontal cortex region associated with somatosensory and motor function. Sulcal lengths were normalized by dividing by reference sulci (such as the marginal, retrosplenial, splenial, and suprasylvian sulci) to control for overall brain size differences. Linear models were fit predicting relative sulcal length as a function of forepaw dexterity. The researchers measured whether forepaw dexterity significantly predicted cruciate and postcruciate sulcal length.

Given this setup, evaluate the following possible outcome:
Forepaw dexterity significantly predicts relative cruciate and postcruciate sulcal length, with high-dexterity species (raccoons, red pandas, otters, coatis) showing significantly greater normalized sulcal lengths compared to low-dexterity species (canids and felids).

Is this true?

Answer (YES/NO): YES